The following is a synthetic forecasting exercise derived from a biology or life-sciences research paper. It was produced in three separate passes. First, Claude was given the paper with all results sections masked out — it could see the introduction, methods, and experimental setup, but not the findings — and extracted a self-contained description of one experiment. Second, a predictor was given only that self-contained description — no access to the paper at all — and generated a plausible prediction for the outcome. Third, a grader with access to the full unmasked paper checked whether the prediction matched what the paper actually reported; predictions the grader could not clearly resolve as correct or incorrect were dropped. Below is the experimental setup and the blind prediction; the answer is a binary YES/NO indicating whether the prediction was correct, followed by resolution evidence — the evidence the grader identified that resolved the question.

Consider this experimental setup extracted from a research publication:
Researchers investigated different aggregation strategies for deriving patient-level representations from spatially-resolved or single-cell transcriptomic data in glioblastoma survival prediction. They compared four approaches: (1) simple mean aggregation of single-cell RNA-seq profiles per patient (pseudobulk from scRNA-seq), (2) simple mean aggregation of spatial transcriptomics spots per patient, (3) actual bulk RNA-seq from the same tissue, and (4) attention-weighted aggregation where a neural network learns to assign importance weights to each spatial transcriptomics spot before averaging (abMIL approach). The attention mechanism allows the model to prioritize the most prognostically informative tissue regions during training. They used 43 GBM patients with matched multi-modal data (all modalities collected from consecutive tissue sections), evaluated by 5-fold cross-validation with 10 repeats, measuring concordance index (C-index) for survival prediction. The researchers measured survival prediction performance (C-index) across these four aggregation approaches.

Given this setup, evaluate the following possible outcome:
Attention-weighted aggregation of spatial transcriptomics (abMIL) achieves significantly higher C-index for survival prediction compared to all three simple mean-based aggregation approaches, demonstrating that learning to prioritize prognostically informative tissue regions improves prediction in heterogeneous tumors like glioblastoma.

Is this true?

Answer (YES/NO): YES